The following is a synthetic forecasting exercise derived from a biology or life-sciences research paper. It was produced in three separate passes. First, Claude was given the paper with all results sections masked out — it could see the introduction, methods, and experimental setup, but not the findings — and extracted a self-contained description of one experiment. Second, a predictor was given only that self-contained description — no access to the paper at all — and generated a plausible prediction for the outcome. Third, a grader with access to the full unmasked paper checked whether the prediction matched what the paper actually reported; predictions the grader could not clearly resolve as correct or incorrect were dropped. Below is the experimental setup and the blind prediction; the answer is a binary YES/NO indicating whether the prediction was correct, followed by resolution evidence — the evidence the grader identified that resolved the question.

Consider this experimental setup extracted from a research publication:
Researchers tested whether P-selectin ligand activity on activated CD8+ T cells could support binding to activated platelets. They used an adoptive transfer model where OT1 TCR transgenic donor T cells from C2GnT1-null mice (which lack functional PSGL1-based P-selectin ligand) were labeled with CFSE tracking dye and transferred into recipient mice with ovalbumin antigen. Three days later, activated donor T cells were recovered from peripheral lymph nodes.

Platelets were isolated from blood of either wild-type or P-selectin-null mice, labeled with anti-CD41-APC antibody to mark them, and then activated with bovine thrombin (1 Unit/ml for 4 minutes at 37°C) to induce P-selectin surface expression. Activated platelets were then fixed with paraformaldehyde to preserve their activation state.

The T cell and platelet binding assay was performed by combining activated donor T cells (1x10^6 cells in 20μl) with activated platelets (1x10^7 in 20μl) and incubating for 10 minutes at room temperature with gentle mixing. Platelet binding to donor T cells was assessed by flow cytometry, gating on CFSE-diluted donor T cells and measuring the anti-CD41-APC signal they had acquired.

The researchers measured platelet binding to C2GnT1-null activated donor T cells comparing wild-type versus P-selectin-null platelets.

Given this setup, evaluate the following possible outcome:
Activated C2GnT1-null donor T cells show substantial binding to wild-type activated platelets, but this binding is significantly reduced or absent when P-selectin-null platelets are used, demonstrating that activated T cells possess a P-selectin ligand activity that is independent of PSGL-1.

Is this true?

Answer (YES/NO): YES